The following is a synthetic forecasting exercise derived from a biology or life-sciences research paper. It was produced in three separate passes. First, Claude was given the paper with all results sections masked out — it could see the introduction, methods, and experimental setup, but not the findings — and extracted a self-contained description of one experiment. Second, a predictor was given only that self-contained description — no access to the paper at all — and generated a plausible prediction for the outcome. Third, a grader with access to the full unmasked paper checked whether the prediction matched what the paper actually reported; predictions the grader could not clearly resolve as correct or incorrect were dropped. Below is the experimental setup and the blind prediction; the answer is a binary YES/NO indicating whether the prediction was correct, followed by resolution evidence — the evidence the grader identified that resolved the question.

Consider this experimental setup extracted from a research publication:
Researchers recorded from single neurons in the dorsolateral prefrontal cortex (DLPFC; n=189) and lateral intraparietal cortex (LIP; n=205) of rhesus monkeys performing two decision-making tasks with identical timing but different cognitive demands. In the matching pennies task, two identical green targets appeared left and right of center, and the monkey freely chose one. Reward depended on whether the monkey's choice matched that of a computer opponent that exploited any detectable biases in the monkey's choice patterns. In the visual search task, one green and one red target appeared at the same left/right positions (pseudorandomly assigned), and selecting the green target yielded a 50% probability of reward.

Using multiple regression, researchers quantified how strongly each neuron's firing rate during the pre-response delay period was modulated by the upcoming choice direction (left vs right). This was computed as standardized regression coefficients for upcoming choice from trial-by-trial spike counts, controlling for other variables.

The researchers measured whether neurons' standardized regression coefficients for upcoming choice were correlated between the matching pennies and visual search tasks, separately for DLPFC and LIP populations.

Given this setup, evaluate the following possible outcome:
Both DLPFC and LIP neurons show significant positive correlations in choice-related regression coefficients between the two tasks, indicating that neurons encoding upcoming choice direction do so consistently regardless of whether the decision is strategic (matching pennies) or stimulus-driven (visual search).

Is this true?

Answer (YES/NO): NO